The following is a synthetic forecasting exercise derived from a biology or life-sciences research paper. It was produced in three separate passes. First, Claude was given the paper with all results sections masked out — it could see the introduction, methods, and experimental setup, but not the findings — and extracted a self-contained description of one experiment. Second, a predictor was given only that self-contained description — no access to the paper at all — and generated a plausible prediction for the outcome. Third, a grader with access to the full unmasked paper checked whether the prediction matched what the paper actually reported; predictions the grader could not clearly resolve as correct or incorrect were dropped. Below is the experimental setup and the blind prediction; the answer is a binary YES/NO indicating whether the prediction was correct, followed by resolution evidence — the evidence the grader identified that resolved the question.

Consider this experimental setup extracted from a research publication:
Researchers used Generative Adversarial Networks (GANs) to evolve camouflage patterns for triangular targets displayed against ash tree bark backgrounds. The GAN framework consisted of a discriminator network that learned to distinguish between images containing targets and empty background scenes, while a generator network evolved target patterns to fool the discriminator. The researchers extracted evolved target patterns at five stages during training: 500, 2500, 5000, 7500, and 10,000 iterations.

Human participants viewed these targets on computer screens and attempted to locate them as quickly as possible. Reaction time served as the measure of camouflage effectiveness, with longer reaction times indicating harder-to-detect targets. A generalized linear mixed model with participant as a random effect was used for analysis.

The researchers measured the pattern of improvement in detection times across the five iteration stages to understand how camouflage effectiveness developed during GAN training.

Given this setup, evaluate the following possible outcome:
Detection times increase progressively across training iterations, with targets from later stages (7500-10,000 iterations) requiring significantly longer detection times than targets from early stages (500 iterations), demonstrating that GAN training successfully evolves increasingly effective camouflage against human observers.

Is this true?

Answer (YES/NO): YES